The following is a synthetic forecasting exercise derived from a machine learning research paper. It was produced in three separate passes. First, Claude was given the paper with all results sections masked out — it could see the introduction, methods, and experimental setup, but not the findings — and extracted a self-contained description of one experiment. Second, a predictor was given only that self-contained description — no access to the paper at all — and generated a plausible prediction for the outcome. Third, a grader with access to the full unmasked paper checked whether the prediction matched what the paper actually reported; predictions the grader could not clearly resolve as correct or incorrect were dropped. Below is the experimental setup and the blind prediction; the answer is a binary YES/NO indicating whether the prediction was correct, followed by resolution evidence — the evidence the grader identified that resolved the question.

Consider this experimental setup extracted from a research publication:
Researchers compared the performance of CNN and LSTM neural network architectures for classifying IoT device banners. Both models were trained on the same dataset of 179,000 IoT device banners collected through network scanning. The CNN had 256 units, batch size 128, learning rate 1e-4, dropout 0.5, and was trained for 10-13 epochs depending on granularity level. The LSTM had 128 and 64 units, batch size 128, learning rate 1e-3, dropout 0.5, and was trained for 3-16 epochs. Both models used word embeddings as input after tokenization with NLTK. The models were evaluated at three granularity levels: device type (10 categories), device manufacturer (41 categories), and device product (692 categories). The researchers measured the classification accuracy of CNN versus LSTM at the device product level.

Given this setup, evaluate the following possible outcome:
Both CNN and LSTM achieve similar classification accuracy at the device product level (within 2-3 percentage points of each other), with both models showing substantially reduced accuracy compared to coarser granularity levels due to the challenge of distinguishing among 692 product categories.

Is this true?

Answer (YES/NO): YES